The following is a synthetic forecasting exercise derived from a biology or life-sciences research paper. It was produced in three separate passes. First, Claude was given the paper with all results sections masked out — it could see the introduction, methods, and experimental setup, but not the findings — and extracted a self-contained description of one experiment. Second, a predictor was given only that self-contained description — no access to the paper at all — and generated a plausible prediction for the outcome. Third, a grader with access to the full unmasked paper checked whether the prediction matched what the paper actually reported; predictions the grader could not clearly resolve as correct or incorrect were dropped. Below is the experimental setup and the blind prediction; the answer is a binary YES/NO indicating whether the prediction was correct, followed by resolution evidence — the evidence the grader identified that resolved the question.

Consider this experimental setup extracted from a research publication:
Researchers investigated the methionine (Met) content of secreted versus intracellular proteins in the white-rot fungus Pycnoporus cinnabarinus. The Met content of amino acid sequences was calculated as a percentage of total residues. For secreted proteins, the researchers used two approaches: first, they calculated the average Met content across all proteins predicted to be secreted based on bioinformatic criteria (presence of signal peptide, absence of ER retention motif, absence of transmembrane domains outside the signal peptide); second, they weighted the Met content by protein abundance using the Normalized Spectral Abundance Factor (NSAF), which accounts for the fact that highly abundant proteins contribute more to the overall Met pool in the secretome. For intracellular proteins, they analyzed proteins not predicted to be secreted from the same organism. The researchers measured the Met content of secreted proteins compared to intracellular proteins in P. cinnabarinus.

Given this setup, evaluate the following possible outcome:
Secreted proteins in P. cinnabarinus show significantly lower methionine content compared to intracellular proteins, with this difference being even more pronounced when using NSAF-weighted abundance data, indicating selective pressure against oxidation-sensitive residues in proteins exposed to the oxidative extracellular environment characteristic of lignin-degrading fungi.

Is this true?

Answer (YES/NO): YES